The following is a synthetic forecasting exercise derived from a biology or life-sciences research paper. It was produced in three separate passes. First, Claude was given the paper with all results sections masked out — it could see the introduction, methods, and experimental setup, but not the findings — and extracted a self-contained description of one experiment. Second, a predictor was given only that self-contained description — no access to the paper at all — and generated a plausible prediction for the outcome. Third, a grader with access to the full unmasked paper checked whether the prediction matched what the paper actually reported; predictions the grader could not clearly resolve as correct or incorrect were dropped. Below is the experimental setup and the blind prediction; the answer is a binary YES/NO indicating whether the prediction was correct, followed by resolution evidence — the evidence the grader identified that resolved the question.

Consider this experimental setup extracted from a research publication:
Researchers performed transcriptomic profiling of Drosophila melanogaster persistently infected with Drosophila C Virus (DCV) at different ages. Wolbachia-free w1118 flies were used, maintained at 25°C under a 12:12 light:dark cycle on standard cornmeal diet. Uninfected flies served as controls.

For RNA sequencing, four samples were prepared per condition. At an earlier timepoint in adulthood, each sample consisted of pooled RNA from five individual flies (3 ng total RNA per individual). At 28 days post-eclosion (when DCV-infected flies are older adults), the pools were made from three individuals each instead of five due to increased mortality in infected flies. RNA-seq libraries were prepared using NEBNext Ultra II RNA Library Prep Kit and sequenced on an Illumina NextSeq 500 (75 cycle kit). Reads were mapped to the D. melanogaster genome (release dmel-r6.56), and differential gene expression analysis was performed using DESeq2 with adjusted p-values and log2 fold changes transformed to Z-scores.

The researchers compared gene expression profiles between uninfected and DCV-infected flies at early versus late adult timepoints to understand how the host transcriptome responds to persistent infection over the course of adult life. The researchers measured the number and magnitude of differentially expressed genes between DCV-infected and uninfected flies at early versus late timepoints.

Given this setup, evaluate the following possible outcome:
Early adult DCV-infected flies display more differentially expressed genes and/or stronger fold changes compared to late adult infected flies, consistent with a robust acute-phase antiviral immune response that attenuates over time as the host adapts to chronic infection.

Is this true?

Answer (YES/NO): NO